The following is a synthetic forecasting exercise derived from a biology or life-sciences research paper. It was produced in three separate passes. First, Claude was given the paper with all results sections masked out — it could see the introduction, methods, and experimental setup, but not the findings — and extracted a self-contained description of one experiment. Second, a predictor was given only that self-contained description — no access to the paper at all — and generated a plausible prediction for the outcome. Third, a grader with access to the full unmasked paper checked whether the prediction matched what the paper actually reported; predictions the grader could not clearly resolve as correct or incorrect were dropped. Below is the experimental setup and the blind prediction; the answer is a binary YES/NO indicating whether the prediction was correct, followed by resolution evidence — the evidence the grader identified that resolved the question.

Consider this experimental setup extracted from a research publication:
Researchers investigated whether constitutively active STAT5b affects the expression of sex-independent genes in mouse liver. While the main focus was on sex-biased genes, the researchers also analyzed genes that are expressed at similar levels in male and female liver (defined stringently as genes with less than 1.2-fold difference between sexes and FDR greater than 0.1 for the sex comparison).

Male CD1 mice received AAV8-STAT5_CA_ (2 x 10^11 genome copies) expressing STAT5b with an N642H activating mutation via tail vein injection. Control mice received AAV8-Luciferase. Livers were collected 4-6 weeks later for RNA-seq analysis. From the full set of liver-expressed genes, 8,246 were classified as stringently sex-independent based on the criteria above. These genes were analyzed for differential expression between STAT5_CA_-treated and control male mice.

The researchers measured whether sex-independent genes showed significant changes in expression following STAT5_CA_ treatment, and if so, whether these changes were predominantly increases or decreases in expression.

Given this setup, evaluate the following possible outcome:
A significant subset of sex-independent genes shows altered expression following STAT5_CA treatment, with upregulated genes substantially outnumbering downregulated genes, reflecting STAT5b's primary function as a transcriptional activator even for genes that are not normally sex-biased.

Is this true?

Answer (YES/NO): NO